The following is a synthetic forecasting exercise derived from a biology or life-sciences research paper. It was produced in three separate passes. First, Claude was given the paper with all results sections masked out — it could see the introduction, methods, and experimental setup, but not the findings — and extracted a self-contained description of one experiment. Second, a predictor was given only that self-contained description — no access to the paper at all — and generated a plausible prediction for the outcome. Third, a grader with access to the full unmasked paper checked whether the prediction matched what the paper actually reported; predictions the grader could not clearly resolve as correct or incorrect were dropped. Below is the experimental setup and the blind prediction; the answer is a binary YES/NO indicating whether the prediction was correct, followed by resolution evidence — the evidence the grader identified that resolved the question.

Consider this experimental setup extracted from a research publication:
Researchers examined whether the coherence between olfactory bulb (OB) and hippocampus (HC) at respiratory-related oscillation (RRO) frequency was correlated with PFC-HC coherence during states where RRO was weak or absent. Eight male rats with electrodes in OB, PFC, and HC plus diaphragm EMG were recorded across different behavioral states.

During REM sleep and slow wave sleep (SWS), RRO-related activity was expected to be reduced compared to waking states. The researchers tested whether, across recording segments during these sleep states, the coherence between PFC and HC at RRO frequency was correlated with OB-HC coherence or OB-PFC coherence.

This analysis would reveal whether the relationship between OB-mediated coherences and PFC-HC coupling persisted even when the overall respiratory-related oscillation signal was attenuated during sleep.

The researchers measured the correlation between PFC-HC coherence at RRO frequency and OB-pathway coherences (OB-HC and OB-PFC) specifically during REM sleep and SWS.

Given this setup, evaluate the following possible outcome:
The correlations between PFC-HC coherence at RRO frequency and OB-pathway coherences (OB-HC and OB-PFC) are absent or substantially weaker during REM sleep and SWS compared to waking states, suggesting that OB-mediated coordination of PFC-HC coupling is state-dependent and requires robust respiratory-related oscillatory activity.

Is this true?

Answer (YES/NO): YES